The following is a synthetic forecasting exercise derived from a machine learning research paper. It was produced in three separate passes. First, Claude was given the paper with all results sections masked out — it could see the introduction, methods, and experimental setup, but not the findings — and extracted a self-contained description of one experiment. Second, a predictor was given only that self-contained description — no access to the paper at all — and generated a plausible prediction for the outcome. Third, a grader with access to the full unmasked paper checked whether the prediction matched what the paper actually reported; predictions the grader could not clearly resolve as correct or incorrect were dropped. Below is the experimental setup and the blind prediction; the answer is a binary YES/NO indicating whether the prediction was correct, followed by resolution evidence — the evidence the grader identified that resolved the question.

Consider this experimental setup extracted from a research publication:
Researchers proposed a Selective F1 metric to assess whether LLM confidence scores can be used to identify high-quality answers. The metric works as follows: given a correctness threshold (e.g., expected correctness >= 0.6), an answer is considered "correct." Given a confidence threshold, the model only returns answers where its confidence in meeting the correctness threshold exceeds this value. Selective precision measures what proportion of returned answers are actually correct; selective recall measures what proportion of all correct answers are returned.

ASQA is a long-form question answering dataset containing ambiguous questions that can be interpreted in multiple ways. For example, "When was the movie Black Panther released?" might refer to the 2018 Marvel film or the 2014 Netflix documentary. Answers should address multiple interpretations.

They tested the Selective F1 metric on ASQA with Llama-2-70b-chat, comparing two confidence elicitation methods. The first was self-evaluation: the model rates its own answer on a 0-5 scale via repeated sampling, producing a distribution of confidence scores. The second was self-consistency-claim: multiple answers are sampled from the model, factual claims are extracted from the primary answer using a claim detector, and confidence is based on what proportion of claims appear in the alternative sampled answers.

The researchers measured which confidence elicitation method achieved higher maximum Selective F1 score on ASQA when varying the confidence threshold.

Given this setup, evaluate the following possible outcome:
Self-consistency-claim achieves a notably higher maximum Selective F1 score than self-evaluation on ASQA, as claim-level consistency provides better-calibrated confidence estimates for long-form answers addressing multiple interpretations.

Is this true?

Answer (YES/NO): NO